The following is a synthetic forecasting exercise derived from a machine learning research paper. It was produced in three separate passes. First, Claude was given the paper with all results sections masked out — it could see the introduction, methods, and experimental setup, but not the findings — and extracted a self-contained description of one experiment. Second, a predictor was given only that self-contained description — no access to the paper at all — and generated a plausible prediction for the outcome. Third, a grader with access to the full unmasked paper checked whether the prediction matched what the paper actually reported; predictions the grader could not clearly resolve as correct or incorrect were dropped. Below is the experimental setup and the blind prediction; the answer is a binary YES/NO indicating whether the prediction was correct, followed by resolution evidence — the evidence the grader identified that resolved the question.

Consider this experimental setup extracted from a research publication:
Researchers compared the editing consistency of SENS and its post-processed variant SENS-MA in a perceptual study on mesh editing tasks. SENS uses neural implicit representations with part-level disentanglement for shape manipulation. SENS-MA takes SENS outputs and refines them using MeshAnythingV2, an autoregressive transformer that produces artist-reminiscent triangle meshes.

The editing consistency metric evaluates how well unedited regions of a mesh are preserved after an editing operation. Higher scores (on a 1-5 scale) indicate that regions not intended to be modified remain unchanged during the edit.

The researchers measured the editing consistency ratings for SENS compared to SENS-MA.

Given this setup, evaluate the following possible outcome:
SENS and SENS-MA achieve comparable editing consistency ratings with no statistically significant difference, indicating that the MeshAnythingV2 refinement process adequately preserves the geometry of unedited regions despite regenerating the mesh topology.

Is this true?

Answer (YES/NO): NO